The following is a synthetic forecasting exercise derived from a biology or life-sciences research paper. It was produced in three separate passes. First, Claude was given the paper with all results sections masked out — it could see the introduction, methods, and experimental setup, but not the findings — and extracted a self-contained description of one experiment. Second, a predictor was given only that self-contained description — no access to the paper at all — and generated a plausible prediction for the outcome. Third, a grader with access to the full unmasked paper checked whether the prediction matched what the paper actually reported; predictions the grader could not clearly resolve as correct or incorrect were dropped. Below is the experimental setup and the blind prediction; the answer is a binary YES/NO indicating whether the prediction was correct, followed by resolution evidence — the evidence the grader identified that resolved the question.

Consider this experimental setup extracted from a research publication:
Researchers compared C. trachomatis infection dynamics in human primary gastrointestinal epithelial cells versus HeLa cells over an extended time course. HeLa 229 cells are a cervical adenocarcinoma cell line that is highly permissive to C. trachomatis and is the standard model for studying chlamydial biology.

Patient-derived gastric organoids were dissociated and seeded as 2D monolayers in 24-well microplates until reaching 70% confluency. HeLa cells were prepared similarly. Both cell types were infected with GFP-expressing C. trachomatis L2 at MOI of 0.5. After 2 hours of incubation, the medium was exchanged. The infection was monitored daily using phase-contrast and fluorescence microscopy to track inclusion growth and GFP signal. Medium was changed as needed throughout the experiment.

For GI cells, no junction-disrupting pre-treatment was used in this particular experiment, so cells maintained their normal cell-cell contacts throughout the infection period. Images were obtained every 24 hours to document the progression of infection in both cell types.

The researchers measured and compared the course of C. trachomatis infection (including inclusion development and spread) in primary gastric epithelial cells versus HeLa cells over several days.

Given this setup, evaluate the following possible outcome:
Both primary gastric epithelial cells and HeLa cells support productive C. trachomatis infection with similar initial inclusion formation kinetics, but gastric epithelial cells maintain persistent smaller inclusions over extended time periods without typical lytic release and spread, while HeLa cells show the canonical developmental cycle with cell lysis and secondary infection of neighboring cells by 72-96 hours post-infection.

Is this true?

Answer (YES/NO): NO